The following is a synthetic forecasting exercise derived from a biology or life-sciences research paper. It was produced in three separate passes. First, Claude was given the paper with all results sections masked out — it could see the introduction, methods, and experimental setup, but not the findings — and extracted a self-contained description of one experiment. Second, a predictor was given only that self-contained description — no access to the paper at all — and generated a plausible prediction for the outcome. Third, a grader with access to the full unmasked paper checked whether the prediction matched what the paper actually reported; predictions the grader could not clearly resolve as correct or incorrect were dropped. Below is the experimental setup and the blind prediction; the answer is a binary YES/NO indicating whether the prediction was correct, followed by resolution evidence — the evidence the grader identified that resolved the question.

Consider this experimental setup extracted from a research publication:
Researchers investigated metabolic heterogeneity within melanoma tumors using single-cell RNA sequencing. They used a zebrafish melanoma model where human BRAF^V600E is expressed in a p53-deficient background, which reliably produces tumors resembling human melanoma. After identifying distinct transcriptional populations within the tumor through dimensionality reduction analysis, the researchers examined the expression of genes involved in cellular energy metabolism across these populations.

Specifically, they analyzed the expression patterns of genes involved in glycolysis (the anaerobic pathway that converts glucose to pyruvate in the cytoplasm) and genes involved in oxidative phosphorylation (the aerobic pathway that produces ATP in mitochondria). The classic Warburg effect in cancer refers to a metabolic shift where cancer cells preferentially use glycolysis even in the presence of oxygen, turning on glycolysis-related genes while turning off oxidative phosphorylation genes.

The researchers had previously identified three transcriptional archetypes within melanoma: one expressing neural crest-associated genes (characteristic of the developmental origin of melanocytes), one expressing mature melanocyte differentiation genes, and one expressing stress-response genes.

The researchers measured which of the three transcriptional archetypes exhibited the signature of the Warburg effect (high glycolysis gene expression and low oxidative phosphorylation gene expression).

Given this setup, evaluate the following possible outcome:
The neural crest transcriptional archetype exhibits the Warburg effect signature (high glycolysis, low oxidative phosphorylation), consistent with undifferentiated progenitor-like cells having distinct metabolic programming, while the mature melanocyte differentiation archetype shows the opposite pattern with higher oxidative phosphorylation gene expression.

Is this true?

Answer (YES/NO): YES